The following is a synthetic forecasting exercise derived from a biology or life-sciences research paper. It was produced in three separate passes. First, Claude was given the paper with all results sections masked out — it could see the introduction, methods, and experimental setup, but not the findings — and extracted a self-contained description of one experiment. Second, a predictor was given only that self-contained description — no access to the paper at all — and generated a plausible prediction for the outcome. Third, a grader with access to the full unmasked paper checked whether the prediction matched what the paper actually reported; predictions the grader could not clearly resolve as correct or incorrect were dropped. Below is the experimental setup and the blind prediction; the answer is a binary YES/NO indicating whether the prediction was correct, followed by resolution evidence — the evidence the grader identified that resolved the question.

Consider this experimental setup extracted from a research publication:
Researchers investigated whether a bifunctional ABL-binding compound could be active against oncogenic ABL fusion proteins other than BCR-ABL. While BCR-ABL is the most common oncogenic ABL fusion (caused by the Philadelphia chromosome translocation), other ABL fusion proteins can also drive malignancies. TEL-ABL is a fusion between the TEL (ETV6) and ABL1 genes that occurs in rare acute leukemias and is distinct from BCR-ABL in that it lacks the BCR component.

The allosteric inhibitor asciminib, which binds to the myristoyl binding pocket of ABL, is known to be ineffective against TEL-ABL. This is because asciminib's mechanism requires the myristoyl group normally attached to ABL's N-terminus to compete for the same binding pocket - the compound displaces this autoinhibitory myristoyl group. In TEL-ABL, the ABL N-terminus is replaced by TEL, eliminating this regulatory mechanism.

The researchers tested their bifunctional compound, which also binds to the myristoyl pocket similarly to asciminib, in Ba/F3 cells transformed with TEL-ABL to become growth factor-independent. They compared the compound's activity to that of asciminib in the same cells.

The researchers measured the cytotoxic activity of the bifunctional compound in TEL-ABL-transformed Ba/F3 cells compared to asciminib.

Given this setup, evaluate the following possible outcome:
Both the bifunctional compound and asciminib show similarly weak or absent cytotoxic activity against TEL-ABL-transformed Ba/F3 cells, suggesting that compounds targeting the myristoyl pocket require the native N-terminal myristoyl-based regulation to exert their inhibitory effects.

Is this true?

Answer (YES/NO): NO